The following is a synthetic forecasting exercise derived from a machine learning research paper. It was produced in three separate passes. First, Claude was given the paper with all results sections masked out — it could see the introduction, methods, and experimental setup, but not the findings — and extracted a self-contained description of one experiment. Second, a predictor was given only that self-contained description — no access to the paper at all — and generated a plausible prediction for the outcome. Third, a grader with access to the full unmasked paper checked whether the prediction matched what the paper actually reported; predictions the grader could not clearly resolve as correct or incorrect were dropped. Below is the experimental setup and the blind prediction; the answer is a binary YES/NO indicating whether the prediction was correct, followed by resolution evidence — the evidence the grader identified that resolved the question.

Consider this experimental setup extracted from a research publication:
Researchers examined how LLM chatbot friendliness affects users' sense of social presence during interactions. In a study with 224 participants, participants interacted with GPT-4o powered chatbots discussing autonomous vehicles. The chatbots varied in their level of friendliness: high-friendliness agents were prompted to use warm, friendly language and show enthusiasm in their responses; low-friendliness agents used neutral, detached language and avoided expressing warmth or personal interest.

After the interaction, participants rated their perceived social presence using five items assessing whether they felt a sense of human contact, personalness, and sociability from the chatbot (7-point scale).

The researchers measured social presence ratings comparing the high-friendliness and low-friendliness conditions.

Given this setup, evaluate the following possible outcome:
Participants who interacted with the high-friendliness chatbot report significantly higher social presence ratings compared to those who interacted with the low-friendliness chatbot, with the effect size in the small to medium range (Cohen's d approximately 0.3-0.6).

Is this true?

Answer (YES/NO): YES